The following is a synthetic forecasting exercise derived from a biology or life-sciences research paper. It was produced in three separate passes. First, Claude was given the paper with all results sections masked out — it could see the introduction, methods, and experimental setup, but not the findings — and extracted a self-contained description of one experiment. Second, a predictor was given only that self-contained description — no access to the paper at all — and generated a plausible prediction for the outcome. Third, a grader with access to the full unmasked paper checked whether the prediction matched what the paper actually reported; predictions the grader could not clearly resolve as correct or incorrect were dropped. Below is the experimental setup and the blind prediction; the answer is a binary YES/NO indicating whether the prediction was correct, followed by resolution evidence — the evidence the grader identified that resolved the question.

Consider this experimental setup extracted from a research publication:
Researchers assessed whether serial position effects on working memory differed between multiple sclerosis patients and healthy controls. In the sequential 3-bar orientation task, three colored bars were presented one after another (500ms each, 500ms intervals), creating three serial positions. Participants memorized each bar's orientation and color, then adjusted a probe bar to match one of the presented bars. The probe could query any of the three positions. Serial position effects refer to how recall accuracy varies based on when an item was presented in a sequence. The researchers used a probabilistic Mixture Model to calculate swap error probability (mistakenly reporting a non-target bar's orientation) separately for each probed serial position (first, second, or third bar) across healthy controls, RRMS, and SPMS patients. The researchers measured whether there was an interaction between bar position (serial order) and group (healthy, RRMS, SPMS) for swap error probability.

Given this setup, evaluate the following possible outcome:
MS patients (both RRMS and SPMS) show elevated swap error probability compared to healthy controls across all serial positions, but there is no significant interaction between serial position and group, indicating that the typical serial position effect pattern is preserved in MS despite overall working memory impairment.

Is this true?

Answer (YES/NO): YES